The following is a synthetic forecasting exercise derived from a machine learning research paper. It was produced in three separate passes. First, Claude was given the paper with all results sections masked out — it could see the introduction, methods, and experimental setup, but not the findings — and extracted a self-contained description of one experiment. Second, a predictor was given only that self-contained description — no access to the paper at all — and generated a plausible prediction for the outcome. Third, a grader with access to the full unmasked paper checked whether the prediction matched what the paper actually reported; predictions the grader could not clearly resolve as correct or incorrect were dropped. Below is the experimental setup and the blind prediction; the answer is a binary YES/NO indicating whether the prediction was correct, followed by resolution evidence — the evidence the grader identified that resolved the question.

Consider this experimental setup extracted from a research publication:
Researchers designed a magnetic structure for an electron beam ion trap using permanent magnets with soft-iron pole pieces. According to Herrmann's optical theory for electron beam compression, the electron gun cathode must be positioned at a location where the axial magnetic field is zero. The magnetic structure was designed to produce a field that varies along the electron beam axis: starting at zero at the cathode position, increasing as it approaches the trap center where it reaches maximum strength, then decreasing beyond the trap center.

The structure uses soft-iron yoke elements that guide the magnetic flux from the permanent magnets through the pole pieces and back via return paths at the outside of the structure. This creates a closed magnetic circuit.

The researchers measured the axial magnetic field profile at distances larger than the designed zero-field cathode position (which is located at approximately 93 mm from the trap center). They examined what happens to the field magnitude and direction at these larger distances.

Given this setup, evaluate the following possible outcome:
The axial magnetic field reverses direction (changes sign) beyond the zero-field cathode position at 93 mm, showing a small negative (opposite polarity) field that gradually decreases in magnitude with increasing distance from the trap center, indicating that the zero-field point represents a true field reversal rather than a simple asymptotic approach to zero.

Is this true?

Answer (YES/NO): NO